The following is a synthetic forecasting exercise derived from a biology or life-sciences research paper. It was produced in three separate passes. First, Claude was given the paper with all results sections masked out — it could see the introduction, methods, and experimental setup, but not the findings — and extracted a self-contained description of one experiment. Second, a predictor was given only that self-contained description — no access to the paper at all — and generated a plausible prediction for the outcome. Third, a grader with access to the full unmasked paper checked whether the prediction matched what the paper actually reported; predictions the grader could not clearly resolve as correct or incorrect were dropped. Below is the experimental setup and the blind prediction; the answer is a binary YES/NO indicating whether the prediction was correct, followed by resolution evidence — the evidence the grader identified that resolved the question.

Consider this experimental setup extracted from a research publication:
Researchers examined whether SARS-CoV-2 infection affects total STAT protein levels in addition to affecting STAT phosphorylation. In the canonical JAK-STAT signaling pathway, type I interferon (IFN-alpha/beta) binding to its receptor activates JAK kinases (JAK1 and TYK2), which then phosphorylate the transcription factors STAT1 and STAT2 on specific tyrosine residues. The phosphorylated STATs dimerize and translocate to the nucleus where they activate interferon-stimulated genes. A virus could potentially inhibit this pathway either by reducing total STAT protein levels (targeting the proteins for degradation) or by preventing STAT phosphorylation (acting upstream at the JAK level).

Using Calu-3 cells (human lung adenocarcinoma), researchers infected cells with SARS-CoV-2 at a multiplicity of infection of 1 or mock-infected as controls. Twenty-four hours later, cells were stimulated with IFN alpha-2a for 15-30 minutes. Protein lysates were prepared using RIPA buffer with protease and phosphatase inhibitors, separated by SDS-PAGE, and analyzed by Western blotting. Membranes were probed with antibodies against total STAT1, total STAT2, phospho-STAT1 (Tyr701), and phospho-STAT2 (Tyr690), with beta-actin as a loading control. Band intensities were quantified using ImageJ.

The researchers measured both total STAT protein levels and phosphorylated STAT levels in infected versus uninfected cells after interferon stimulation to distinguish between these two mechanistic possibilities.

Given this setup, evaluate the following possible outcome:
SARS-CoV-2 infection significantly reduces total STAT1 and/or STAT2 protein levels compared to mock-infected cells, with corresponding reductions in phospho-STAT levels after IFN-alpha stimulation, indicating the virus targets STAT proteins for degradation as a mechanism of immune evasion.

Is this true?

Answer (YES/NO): YES